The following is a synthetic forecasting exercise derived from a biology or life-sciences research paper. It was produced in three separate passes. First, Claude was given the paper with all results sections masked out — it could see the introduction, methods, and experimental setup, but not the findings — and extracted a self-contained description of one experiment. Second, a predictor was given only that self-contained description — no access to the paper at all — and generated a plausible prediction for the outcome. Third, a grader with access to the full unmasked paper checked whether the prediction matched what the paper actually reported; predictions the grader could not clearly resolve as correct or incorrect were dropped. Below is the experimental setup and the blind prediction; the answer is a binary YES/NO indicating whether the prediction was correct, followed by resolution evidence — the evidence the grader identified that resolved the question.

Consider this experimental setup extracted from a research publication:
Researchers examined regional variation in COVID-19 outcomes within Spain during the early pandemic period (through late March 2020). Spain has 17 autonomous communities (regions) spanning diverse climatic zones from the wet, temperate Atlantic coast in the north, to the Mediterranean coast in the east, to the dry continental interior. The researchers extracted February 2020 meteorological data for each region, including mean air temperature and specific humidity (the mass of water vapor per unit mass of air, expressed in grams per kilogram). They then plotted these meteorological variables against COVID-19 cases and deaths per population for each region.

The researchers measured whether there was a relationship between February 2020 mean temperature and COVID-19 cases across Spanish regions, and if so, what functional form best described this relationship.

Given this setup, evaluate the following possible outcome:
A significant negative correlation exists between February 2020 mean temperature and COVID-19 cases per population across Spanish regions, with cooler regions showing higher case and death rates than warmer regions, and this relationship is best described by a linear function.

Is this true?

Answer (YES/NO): NO